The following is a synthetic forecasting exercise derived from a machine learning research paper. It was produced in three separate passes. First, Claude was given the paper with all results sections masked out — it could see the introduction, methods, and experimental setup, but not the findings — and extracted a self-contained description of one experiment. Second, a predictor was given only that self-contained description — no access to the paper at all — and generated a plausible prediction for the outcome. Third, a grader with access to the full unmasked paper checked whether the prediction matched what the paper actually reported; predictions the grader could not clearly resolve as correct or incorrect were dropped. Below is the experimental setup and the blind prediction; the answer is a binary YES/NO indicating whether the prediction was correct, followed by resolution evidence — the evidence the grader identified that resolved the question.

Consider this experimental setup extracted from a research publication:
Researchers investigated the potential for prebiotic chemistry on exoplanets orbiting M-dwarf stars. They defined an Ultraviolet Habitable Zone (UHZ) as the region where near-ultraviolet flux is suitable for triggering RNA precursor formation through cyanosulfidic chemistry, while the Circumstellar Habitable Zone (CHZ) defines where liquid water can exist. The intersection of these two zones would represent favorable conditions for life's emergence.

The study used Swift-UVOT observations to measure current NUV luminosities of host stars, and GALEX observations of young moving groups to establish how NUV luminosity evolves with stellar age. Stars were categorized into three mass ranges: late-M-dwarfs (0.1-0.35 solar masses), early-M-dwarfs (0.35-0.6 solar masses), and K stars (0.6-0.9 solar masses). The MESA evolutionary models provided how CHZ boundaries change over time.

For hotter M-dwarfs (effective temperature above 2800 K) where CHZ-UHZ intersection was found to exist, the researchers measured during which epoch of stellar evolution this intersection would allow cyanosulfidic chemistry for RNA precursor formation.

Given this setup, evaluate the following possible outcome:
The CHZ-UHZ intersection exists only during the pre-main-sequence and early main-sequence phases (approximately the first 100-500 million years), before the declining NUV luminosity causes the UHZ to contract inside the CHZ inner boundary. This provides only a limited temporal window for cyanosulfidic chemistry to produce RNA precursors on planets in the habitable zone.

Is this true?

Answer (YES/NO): NO